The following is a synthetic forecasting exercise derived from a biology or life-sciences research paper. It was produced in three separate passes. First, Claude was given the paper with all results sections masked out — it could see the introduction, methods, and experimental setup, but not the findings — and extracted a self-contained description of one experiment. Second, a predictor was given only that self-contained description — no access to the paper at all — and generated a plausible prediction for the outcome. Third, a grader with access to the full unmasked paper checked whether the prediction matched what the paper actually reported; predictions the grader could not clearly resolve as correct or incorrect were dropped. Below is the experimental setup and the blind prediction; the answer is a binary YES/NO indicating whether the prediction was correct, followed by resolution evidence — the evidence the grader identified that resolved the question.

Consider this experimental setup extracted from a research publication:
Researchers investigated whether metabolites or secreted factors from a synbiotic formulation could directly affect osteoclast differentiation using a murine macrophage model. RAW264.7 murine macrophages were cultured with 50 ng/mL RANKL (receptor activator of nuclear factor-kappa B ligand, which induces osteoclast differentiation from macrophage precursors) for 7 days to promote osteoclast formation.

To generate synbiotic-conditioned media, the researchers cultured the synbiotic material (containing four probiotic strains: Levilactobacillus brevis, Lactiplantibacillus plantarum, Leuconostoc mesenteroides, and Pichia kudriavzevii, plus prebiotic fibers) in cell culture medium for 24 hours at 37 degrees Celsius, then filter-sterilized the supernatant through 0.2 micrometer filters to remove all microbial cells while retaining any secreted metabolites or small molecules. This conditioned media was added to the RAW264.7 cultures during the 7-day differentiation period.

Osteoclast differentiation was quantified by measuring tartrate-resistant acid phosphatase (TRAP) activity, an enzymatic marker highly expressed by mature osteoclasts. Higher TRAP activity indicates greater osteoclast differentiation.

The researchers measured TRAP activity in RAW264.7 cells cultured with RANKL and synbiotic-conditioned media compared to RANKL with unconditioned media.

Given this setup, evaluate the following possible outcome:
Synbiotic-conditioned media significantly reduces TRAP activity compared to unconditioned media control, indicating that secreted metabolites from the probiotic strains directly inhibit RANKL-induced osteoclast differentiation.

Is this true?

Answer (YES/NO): YES